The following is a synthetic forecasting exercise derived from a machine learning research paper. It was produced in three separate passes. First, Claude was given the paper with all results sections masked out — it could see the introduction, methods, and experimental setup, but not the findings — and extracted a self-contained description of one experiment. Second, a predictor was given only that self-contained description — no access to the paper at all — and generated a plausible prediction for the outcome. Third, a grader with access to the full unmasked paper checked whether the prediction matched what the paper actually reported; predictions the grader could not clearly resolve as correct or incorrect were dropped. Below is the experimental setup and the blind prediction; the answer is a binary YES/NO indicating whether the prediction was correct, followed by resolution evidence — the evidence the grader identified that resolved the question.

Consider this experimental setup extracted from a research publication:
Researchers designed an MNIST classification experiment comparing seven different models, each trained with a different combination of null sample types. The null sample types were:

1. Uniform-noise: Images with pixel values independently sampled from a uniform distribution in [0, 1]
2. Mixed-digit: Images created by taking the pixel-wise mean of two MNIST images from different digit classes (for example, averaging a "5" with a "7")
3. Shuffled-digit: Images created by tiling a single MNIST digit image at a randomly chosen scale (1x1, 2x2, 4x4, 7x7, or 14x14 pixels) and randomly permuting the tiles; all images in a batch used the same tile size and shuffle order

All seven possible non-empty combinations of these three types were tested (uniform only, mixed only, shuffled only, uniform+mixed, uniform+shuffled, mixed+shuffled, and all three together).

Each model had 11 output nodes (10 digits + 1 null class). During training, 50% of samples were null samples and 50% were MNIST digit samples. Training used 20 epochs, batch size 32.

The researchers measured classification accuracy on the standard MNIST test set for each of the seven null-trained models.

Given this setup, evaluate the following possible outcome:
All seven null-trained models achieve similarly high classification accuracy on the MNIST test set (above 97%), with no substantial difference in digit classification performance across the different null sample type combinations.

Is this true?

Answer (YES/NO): YES